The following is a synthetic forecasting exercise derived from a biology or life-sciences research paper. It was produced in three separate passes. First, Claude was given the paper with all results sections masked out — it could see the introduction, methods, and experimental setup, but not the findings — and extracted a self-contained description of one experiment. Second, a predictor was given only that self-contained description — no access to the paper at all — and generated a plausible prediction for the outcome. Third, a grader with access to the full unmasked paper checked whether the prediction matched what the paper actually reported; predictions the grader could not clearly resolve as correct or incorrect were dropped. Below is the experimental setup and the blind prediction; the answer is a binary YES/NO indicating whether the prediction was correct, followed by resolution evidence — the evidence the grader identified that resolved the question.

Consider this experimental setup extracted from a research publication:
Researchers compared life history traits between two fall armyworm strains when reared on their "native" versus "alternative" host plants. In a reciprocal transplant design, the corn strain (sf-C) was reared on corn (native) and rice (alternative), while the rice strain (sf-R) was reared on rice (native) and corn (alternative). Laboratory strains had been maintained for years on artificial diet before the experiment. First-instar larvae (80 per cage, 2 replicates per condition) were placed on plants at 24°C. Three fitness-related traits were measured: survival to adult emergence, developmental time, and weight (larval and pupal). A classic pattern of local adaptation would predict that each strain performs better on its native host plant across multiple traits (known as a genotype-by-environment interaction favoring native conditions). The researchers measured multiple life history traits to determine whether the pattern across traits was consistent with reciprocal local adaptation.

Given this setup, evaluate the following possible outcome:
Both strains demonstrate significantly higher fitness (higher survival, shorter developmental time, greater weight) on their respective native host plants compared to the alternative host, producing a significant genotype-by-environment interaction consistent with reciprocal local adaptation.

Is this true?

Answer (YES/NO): NO